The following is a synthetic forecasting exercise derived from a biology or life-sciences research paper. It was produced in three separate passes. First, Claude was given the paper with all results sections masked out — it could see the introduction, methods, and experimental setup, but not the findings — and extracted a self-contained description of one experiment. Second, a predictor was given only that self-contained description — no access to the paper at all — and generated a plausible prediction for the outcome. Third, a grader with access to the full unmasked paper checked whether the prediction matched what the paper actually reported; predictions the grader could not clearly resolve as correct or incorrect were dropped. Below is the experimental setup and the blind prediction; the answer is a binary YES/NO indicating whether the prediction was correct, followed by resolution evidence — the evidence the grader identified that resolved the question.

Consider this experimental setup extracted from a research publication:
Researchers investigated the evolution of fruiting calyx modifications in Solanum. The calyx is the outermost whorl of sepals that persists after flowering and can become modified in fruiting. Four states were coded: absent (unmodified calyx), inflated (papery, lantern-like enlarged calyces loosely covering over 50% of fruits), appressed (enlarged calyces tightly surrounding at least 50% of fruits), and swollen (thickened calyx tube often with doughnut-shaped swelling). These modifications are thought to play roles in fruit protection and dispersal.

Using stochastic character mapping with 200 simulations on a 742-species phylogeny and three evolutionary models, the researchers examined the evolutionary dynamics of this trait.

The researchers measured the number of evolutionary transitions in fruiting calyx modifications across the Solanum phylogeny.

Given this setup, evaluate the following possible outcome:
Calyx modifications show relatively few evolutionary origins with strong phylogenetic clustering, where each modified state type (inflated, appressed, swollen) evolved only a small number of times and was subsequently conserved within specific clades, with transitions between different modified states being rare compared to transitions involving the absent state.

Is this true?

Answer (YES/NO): NO